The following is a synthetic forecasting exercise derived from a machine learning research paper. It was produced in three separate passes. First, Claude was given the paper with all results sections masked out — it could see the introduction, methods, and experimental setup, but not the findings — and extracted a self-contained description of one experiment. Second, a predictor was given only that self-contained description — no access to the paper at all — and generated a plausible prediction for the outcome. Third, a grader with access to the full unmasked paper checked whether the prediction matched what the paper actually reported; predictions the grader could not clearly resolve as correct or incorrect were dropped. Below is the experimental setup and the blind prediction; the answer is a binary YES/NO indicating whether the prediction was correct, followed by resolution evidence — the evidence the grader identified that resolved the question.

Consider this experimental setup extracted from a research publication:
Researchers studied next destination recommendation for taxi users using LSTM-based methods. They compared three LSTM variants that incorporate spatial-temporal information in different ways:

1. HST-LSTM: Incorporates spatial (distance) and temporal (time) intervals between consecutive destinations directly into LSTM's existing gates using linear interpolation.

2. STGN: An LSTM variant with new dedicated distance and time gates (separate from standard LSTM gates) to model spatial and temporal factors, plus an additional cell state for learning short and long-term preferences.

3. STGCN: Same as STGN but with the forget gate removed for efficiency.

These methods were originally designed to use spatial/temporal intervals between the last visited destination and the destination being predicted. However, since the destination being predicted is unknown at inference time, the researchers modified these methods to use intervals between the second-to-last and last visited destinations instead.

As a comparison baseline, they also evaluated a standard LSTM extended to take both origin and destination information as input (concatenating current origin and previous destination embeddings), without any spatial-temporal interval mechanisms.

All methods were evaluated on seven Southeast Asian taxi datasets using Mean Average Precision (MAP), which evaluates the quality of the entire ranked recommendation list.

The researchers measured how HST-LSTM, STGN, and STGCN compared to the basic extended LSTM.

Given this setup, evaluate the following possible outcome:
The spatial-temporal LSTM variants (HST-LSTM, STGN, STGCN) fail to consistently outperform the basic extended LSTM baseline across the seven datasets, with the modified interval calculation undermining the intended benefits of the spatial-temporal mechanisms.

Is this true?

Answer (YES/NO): YES